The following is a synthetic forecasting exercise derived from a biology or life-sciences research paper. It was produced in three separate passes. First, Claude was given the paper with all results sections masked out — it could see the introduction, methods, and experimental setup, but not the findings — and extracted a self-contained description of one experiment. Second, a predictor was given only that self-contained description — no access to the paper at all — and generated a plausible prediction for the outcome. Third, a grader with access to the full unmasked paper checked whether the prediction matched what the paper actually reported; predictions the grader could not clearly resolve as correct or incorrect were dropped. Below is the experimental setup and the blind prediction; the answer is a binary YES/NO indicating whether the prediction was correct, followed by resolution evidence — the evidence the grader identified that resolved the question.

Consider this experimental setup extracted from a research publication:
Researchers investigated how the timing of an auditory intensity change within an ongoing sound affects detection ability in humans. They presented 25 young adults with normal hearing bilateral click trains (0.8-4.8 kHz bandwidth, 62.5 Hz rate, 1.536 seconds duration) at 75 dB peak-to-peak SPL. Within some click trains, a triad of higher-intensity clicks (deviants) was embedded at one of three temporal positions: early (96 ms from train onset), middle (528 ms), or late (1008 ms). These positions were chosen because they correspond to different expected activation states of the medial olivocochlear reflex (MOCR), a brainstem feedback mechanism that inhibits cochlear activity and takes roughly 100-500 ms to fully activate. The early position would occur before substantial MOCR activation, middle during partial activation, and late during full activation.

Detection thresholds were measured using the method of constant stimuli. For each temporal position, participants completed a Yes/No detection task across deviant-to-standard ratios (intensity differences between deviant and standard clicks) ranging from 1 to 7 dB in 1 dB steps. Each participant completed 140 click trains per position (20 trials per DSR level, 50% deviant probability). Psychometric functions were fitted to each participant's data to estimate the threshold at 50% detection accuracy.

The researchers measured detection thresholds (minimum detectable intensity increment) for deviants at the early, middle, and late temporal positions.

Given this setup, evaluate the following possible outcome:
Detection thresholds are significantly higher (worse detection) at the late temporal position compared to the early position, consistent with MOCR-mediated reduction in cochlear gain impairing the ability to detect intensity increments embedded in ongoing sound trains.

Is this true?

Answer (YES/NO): NO